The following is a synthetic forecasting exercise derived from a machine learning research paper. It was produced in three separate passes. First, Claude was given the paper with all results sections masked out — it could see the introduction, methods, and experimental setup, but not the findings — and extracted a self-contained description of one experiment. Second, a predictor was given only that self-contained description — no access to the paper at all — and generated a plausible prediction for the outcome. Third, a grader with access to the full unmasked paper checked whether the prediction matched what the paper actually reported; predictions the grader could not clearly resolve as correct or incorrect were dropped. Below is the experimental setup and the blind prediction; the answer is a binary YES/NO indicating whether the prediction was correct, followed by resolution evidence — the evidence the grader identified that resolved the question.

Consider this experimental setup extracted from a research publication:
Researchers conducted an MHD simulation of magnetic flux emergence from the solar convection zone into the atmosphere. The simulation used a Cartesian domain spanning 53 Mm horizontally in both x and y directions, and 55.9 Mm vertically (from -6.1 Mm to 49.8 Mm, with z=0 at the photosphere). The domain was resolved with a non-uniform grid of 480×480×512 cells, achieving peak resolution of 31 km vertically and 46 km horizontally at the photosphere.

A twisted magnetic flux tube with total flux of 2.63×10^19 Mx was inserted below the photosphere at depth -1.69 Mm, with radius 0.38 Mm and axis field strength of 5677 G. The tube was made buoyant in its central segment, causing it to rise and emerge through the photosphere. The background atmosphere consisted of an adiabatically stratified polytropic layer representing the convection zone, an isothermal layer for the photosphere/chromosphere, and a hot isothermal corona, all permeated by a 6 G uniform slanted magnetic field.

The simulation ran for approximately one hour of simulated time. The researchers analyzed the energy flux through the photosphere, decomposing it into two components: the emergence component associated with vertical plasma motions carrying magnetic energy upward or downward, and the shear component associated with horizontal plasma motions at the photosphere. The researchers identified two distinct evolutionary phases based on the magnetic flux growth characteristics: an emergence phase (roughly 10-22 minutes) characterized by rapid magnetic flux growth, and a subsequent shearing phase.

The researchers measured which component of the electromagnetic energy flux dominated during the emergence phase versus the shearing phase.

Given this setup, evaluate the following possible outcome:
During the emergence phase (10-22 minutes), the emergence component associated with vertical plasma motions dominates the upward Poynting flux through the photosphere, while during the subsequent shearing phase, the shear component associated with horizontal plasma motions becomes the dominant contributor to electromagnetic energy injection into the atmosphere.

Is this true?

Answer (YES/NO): YES